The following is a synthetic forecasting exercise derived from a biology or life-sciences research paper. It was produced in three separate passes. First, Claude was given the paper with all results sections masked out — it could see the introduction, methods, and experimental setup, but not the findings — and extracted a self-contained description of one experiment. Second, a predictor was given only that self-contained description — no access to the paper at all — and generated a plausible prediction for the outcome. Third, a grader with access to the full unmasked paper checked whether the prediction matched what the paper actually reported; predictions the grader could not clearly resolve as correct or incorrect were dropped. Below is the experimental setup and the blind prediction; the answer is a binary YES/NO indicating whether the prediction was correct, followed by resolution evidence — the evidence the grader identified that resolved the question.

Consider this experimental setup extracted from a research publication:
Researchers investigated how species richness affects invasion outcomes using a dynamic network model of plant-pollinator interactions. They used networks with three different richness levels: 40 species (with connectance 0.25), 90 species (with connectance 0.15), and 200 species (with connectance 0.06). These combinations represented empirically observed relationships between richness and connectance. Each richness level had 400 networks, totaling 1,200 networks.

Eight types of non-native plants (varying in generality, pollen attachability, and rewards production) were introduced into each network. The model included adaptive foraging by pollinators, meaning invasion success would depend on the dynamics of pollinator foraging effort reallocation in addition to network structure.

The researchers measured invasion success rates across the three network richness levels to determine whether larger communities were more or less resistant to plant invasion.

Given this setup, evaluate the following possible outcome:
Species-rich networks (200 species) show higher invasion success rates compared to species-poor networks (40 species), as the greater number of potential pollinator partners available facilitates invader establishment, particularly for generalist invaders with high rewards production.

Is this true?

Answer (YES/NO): NO